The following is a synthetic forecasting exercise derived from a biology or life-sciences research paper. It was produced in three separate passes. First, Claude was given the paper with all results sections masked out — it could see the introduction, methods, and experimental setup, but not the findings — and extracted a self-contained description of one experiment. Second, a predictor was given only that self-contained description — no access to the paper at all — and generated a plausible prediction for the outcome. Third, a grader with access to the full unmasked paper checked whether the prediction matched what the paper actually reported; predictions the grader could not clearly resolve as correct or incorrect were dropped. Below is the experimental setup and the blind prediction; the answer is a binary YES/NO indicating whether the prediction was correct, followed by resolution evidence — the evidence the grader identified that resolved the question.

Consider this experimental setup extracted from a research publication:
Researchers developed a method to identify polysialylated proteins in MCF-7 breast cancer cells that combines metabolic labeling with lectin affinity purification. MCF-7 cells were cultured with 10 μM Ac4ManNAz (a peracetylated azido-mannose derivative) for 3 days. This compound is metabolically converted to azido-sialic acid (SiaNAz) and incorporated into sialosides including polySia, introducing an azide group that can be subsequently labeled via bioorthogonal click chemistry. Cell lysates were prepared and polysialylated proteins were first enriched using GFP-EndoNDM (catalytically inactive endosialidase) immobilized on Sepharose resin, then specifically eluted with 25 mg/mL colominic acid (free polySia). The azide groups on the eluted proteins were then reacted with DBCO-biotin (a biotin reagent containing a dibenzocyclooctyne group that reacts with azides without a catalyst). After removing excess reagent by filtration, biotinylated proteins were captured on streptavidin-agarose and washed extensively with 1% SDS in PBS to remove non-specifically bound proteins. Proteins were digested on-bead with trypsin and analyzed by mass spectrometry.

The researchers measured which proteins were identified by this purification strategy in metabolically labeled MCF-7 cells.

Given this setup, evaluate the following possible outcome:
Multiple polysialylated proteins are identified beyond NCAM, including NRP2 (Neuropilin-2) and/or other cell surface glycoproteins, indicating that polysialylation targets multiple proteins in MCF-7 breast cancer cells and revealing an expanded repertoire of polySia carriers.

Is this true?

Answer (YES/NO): NO